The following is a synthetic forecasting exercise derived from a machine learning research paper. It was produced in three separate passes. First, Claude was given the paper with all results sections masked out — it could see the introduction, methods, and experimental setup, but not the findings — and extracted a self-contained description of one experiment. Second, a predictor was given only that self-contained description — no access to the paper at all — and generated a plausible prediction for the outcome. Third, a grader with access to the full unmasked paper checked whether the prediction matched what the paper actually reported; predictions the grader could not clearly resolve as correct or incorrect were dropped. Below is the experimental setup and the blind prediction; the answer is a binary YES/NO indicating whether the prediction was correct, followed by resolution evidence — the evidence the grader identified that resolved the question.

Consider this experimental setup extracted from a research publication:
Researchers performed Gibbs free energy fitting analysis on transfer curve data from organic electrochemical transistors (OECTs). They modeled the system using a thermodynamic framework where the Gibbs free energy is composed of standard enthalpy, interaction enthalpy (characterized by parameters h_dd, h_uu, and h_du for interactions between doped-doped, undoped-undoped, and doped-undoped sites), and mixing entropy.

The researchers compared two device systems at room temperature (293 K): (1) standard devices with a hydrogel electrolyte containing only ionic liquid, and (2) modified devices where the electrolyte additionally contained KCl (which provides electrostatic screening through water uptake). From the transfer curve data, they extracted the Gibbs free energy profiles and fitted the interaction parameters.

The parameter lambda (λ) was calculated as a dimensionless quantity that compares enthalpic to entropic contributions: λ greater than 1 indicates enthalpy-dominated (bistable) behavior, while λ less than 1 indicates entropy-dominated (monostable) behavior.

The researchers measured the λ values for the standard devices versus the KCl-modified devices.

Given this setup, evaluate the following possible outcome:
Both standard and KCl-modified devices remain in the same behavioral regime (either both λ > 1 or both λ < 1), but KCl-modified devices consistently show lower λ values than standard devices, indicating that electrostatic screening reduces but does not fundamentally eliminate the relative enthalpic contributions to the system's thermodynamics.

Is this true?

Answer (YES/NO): NO